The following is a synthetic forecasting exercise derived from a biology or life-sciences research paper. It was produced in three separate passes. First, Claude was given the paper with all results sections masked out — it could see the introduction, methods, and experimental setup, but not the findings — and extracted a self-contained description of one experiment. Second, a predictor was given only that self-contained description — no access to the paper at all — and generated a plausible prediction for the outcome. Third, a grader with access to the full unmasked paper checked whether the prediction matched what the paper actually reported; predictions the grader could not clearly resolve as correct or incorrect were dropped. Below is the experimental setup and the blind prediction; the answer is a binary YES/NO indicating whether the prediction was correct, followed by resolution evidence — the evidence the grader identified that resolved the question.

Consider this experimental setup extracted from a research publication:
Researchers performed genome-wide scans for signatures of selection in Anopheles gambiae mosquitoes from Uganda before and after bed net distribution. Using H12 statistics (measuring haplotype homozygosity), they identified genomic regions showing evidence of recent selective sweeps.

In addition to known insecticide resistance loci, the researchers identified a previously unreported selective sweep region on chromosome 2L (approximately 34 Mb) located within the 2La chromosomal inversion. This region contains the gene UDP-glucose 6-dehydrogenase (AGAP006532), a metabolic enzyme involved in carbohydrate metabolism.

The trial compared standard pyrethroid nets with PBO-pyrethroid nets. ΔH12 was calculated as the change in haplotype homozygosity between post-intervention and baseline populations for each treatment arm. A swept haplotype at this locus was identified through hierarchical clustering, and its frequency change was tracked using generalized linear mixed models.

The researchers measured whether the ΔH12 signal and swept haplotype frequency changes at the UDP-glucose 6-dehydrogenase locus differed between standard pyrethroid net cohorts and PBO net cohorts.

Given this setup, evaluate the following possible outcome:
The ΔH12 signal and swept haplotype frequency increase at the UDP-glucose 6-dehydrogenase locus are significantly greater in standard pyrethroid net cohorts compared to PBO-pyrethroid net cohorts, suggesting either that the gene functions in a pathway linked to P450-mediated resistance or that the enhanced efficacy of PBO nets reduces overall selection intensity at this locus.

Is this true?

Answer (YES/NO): NO